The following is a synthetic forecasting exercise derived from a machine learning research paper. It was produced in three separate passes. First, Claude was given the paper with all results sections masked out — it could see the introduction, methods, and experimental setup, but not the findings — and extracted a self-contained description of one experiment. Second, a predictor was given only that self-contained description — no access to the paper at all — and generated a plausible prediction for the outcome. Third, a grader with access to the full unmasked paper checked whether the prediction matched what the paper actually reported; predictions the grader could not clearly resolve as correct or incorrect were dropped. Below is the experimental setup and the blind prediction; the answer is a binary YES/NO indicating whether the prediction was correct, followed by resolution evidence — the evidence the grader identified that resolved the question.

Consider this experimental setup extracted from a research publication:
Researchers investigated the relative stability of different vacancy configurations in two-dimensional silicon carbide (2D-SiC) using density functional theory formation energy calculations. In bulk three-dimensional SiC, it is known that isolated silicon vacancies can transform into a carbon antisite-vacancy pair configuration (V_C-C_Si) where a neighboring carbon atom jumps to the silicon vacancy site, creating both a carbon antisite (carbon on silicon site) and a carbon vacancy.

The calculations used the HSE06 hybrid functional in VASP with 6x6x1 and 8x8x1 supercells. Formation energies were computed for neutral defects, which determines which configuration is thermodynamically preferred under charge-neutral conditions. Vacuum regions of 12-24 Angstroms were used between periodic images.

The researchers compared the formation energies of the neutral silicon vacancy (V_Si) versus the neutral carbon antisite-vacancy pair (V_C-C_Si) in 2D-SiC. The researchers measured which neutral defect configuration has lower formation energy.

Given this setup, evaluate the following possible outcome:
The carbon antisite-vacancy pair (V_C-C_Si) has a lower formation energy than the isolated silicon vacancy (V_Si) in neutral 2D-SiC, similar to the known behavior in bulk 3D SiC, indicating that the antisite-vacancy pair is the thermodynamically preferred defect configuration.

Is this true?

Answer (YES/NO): YES